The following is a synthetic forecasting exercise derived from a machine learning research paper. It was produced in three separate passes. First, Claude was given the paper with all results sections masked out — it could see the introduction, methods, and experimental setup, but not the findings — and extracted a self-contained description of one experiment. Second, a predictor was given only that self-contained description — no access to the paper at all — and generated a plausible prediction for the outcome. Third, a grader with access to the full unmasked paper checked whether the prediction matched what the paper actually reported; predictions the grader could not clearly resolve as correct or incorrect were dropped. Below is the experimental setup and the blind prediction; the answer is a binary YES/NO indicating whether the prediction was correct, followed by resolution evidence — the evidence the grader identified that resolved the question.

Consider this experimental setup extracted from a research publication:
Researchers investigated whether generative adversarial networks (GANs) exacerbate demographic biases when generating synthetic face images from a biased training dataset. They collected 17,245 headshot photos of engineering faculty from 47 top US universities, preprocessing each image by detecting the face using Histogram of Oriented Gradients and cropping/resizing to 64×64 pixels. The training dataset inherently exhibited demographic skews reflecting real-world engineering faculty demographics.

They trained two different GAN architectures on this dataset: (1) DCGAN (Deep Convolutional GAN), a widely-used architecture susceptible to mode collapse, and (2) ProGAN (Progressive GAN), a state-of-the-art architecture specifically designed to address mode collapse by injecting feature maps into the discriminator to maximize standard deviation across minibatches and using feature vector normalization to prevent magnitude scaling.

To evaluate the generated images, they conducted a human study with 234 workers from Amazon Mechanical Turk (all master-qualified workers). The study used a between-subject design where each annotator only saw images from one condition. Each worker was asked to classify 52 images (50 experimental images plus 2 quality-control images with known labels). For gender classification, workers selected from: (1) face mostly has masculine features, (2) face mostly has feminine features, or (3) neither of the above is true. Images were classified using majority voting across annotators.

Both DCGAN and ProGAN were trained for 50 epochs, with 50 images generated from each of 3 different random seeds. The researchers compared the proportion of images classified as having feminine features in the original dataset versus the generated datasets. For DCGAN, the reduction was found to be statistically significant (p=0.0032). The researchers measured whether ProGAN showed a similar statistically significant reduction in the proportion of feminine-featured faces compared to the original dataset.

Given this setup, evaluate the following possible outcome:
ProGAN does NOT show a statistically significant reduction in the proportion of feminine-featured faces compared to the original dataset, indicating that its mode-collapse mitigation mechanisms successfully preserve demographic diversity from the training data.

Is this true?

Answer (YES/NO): YES